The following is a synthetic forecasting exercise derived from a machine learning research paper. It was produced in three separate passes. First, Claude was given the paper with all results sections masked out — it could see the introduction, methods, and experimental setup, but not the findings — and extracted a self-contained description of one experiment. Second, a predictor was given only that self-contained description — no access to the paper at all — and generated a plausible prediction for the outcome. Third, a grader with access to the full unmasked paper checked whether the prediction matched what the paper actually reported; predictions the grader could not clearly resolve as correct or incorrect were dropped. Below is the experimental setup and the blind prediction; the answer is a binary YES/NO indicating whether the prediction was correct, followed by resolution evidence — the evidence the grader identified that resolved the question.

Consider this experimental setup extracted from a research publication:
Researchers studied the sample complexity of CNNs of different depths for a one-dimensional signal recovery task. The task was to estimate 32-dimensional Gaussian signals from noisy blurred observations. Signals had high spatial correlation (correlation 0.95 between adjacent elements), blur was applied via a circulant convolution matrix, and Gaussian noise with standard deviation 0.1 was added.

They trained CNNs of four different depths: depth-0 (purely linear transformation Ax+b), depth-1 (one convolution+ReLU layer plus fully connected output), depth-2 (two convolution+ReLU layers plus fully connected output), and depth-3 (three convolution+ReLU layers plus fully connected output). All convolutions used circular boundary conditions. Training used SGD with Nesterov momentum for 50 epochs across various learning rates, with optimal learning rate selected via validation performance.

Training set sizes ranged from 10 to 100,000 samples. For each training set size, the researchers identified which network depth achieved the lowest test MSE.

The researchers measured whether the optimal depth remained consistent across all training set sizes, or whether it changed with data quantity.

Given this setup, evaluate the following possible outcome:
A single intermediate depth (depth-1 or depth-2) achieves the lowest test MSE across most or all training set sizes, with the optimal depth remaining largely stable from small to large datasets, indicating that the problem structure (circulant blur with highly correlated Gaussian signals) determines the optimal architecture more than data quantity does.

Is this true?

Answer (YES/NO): NO